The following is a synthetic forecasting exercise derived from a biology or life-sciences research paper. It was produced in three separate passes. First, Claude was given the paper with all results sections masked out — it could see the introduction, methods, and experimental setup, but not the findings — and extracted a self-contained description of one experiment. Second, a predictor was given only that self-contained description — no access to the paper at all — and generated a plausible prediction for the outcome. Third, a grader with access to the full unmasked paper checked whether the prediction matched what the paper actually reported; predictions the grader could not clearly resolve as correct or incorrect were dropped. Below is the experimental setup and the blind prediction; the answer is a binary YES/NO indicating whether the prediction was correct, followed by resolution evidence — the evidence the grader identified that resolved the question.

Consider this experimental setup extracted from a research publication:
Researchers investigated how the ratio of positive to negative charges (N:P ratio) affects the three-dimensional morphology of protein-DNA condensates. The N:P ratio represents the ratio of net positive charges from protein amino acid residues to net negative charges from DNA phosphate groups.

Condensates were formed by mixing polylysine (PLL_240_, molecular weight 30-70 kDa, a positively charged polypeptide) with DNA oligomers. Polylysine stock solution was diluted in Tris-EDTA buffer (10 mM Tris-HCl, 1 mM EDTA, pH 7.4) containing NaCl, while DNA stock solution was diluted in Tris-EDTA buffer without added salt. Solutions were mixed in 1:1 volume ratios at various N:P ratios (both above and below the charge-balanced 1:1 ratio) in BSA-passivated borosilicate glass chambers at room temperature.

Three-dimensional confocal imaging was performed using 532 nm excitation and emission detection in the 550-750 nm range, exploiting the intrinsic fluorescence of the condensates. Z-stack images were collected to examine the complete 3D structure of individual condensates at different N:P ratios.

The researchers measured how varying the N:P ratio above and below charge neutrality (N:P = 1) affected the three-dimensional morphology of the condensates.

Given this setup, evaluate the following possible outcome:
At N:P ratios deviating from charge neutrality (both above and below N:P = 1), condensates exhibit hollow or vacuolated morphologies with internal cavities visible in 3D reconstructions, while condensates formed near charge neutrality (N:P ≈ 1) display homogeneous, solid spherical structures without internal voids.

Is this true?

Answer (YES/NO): NO